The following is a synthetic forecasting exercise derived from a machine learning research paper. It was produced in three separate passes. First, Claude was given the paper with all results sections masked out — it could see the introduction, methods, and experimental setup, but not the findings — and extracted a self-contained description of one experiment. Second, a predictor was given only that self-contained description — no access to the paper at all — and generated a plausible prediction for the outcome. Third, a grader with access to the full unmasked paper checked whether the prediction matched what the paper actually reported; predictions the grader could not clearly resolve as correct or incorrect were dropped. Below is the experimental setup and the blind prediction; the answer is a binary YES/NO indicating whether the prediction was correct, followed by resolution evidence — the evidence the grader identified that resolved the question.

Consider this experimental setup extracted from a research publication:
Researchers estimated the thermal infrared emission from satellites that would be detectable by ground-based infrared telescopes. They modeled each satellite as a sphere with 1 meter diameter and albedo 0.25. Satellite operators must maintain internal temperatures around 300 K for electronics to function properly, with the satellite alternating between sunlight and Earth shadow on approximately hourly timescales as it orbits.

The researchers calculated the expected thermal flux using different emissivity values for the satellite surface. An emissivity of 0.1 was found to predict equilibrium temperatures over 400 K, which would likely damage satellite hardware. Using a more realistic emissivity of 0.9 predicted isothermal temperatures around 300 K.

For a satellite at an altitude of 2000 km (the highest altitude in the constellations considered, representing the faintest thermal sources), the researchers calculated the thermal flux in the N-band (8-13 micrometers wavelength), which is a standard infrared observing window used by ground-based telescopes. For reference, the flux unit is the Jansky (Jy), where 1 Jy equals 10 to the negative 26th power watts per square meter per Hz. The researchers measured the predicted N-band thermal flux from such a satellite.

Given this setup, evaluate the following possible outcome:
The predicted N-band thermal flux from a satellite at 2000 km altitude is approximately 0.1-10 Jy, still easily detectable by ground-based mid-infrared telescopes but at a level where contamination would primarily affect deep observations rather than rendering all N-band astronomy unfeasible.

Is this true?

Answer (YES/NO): NO